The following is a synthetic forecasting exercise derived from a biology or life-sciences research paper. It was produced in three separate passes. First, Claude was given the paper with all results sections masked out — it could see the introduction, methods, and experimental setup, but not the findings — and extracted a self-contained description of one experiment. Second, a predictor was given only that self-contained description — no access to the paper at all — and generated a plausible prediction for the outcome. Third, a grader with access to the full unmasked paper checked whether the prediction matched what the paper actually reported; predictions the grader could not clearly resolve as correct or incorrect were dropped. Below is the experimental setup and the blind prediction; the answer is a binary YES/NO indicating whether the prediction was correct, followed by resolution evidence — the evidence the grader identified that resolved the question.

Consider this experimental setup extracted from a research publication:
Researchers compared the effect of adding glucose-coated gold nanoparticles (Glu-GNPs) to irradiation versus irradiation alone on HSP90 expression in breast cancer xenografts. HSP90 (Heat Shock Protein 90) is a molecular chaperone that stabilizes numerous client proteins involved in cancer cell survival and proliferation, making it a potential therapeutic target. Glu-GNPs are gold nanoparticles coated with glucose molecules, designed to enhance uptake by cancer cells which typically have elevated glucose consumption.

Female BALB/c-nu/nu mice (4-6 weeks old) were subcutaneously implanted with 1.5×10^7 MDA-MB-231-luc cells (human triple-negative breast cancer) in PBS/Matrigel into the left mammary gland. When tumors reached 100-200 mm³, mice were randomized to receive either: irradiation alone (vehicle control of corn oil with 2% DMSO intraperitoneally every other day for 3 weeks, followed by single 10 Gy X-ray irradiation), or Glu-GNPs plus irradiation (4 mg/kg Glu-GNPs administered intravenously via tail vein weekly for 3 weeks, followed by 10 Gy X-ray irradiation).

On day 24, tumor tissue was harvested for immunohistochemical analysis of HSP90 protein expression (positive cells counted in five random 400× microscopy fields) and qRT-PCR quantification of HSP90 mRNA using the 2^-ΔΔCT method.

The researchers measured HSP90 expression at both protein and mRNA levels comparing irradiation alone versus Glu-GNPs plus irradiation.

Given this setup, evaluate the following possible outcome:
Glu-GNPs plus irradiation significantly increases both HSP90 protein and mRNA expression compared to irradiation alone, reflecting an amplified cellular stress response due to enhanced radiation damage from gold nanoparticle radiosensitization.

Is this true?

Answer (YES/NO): NO